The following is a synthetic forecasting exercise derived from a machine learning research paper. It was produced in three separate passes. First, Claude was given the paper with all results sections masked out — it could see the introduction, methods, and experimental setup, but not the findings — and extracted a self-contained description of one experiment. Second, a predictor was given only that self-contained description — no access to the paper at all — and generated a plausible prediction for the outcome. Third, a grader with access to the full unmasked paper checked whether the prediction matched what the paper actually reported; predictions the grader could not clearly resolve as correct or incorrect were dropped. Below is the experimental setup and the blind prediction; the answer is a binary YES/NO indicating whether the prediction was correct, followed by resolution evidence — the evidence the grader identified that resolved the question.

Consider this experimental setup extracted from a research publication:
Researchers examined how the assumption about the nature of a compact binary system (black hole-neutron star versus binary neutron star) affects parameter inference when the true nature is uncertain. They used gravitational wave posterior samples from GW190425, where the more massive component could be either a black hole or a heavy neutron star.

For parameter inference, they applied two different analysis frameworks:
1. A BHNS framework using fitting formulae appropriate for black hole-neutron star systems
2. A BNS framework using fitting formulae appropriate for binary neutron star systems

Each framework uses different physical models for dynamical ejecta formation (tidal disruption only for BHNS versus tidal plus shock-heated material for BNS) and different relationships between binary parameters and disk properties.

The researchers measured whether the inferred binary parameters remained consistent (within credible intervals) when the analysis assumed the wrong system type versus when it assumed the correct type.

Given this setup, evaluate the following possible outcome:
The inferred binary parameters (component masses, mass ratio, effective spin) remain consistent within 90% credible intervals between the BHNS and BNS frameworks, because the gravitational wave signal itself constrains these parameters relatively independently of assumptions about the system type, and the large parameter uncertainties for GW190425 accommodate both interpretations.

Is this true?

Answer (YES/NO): NO